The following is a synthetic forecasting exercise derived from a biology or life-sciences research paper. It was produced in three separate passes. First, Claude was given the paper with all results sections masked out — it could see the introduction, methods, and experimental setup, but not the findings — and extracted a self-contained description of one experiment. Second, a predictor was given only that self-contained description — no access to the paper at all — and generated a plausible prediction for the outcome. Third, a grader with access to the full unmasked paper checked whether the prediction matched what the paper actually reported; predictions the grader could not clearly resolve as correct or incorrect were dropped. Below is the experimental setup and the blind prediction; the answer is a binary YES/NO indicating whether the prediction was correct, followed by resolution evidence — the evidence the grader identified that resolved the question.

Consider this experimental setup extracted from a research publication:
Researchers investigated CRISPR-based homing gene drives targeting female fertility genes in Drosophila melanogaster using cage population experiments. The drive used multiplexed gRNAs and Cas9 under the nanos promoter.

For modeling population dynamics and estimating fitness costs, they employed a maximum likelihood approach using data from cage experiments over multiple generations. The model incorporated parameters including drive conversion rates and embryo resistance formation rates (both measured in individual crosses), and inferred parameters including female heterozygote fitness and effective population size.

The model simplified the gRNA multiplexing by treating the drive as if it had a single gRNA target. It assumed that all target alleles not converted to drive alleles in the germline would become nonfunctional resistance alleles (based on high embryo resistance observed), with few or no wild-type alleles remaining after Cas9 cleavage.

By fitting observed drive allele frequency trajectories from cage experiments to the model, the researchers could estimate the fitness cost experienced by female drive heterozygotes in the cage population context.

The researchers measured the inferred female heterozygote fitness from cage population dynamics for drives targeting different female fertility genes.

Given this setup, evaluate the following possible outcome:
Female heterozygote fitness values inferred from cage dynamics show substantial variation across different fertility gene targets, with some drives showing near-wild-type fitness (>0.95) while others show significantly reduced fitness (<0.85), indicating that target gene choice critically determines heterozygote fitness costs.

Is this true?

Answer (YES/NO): NO